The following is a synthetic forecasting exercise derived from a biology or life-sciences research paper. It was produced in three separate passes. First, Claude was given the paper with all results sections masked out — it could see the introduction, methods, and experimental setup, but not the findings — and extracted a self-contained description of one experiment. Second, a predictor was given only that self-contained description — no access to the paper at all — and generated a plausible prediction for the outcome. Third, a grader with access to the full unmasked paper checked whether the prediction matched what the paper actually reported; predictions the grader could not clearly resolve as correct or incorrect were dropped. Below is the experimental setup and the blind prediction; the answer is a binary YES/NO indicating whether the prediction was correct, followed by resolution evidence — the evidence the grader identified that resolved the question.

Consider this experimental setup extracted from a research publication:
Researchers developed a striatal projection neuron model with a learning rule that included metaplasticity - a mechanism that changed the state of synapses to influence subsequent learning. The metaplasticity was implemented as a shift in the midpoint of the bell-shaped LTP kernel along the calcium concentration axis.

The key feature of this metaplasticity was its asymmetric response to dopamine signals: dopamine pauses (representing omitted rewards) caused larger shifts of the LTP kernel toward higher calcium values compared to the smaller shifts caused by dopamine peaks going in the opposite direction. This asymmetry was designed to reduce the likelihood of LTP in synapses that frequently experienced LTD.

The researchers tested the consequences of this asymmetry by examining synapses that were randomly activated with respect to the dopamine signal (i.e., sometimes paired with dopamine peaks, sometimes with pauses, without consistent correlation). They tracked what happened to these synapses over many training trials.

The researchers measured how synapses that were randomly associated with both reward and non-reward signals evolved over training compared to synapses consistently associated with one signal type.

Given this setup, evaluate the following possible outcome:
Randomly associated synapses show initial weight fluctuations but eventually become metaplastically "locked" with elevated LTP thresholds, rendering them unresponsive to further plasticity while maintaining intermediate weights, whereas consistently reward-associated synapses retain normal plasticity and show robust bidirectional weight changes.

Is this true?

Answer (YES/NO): NO